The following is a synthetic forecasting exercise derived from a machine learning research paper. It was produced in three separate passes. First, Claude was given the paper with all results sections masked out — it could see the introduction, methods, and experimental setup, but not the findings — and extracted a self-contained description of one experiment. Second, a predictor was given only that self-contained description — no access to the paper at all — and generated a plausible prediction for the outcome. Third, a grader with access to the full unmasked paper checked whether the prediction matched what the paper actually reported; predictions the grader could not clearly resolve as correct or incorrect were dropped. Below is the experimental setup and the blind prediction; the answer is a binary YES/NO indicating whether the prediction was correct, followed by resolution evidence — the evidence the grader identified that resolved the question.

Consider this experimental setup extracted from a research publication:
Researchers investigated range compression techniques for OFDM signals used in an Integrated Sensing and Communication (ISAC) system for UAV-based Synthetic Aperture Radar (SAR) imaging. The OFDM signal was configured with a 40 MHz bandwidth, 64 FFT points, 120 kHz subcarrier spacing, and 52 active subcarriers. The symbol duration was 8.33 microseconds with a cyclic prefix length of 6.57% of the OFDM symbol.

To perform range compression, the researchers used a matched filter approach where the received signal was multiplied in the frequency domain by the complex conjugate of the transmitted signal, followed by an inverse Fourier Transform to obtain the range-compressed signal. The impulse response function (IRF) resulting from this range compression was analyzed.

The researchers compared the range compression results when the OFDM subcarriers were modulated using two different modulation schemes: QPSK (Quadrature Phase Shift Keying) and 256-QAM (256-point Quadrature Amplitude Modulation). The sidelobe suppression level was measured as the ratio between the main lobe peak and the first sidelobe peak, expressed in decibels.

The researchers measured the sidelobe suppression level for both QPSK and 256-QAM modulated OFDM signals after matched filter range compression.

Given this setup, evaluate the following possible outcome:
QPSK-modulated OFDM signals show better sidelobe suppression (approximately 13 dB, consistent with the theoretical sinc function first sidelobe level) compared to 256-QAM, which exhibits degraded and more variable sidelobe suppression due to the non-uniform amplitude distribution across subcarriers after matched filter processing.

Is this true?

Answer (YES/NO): NO